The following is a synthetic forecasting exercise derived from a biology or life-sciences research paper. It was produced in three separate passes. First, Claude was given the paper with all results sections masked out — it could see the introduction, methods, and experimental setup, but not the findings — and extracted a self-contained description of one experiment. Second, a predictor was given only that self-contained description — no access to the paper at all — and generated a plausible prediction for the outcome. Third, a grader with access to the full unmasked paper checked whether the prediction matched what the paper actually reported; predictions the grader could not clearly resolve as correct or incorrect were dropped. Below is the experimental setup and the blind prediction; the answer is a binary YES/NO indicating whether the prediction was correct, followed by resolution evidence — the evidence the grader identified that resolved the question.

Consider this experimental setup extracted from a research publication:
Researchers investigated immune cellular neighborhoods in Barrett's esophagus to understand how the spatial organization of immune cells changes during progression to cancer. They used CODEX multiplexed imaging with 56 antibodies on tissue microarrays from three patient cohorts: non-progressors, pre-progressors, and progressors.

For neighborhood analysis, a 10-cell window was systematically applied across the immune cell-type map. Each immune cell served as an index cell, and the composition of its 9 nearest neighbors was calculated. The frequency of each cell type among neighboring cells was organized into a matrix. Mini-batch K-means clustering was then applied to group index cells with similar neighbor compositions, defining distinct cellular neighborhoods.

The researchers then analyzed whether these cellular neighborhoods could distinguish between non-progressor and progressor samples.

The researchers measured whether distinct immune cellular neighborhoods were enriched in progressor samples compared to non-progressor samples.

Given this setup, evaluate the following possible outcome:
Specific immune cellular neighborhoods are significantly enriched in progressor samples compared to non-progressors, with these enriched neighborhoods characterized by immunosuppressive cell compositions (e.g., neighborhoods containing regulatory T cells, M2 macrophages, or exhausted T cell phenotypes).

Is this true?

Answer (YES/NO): NO